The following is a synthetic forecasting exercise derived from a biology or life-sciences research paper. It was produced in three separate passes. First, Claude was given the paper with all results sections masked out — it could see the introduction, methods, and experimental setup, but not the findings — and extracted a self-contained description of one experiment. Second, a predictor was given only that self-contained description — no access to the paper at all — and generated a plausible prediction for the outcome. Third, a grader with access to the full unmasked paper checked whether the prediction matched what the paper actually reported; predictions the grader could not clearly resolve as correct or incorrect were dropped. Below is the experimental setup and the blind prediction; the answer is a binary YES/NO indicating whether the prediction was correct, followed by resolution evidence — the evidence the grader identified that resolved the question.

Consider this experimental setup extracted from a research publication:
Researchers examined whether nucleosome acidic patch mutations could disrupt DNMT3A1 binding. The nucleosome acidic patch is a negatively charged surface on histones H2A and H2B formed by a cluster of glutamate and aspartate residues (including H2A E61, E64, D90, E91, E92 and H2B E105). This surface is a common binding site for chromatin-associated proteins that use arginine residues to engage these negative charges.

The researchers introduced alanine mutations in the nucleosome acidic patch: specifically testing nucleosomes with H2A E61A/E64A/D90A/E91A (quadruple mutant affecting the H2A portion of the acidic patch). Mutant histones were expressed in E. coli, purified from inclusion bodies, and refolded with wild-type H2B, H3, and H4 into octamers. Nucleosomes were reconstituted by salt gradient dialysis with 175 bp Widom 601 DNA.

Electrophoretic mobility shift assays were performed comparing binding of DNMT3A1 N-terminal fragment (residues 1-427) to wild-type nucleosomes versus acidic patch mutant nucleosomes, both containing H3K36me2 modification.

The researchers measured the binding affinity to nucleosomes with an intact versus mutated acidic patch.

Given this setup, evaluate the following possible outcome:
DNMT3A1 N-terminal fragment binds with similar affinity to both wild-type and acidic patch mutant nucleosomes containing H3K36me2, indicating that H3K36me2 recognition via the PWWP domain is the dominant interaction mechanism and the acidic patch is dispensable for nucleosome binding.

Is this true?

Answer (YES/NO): NO